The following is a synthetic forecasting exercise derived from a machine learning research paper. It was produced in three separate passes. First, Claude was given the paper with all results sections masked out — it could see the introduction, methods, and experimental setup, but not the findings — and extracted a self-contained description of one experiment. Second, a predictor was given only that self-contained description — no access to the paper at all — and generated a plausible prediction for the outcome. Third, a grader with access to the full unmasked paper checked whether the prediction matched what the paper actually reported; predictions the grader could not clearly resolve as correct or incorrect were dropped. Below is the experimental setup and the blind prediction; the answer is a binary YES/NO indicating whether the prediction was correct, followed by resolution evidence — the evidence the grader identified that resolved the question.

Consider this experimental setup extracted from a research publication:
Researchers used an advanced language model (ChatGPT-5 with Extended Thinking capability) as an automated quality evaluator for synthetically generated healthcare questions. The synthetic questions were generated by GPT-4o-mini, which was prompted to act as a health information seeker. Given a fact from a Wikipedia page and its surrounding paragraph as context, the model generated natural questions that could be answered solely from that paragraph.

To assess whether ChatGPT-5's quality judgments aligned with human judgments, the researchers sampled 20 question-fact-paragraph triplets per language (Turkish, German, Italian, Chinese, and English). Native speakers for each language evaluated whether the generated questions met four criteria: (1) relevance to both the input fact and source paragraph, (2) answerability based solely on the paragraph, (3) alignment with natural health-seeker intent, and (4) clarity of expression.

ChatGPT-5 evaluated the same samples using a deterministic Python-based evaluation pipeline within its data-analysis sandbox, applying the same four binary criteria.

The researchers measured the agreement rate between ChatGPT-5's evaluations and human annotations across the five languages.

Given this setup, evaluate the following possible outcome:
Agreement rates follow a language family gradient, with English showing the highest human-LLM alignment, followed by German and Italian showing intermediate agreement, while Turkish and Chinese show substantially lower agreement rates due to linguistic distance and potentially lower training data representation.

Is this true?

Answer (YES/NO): NO